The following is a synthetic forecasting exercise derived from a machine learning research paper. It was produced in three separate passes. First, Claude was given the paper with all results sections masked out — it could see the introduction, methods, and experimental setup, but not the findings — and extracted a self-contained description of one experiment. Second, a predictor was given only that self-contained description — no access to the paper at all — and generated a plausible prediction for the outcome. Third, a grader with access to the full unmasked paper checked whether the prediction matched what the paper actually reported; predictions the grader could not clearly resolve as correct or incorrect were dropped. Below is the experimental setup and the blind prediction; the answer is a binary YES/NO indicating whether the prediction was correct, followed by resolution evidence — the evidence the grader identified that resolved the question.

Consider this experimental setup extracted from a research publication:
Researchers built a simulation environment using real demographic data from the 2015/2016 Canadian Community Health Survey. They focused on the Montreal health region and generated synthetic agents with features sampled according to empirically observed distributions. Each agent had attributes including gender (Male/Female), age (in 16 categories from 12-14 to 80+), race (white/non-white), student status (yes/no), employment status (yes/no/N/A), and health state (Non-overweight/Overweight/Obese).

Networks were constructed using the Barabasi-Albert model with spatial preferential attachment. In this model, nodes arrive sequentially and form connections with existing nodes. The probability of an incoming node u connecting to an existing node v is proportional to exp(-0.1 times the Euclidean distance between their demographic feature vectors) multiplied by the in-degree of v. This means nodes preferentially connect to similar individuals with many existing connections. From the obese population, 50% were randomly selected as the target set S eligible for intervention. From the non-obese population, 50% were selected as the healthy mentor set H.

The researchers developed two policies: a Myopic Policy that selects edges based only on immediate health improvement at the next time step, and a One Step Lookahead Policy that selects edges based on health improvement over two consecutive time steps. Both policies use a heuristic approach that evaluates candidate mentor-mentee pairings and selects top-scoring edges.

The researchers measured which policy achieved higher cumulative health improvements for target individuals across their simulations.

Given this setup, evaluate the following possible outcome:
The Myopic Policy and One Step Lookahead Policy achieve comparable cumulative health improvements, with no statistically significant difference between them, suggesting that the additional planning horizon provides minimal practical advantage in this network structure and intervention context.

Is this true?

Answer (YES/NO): NO